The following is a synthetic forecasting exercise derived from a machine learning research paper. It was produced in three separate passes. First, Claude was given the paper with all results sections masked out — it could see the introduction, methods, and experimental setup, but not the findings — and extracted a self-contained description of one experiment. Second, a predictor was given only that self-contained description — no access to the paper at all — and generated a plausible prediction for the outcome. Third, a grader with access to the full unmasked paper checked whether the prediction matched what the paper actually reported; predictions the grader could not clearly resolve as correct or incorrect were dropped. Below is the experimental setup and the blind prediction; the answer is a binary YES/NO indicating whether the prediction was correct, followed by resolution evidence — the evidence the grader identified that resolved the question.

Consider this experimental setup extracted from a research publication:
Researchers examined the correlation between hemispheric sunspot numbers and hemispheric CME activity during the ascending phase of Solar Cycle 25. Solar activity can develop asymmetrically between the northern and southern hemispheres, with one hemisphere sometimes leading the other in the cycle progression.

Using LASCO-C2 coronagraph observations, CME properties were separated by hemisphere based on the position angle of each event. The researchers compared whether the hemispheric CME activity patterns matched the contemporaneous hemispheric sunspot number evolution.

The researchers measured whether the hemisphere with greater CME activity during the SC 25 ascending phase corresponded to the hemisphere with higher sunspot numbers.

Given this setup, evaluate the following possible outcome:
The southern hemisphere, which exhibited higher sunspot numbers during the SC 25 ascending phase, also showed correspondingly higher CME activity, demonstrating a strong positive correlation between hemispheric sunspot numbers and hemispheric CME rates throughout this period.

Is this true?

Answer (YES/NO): NO